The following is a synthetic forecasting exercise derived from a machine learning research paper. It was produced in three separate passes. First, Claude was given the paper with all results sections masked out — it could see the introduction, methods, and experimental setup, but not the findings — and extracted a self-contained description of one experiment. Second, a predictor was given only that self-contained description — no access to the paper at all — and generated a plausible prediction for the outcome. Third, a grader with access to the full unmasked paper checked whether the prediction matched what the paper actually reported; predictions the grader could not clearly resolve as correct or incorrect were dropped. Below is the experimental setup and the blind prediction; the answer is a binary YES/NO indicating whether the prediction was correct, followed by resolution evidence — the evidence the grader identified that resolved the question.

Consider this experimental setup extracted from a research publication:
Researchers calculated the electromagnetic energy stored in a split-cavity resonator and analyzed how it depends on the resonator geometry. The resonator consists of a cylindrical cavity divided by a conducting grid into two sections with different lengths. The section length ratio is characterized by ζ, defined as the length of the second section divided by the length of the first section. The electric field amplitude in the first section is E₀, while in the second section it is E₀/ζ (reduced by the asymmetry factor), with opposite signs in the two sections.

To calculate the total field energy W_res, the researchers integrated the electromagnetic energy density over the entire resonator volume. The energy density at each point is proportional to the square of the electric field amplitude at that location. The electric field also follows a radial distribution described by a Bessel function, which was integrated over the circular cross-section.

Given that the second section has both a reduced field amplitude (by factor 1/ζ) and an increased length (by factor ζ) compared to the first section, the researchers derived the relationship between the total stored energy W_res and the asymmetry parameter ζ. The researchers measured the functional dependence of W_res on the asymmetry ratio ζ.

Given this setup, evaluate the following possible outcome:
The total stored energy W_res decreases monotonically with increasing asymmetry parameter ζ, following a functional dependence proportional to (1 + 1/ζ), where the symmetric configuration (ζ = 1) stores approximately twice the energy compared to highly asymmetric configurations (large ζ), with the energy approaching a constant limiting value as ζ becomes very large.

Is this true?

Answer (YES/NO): YES